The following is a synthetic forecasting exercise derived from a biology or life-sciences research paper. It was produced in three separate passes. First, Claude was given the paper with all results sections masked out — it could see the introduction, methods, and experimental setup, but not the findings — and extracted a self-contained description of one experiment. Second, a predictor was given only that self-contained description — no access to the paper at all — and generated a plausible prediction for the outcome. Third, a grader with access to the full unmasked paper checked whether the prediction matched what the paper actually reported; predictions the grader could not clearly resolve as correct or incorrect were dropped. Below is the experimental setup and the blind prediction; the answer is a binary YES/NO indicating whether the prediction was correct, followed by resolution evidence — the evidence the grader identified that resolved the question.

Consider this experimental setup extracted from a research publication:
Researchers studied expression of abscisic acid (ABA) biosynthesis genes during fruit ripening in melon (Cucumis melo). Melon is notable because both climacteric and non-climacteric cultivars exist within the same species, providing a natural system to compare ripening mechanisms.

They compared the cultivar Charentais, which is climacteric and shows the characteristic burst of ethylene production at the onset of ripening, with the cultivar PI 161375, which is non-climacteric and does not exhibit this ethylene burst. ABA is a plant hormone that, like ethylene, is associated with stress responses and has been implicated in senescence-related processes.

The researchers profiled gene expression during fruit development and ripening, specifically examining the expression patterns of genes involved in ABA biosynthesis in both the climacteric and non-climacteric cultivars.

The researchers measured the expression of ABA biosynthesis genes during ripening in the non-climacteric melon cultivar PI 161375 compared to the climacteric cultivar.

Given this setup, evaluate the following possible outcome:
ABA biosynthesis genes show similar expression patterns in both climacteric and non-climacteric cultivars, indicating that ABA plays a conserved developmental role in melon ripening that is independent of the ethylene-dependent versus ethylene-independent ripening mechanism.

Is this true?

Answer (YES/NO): NO